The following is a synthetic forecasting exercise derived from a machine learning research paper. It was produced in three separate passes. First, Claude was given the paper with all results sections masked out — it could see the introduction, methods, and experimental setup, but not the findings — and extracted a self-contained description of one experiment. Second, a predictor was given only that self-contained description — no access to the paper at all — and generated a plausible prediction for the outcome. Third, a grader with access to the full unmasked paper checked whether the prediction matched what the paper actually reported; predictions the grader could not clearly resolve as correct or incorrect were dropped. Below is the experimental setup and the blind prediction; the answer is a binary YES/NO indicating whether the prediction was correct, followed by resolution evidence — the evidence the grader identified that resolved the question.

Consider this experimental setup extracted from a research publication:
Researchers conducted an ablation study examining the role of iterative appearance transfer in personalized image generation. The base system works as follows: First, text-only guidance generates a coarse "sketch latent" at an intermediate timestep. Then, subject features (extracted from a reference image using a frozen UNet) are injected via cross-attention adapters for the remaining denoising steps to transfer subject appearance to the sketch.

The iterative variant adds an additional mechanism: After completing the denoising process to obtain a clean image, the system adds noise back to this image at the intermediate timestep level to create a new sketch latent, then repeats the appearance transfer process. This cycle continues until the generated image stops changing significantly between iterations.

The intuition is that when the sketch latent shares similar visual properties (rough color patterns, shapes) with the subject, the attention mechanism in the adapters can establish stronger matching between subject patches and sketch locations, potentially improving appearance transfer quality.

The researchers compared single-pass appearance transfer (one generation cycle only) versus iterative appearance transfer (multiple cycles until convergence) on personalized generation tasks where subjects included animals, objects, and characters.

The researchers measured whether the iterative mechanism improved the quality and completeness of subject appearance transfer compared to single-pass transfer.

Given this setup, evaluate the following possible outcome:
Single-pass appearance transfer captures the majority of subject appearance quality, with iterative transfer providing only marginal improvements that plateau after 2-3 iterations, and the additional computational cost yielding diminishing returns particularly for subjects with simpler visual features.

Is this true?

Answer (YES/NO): NO